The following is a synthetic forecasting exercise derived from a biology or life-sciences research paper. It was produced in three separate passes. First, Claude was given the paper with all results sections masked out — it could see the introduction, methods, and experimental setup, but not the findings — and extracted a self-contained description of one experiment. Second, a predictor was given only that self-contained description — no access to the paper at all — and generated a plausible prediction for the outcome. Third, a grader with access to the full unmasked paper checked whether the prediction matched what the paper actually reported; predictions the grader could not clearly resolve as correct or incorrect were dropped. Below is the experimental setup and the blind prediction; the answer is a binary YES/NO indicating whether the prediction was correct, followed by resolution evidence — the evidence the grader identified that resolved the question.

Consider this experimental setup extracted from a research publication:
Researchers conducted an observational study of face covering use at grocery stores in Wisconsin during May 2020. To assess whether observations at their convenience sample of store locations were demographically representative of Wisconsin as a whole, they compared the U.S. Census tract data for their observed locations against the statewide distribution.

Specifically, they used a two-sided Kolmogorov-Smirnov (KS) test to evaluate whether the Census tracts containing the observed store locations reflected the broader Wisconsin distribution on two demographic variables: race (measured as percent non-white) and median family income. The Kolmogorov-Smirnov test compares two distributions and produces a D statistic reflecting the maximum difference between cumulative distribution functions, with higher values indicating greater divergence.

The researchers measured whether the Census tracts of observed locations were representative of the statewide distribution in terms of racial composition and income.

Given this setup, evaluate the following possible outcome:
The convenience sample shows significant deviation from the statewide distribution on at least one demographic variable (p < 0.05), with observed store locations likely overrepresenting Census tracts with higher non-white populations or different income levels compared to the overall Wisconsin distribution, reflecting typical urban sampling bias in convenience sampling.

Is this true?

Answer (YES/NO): NO